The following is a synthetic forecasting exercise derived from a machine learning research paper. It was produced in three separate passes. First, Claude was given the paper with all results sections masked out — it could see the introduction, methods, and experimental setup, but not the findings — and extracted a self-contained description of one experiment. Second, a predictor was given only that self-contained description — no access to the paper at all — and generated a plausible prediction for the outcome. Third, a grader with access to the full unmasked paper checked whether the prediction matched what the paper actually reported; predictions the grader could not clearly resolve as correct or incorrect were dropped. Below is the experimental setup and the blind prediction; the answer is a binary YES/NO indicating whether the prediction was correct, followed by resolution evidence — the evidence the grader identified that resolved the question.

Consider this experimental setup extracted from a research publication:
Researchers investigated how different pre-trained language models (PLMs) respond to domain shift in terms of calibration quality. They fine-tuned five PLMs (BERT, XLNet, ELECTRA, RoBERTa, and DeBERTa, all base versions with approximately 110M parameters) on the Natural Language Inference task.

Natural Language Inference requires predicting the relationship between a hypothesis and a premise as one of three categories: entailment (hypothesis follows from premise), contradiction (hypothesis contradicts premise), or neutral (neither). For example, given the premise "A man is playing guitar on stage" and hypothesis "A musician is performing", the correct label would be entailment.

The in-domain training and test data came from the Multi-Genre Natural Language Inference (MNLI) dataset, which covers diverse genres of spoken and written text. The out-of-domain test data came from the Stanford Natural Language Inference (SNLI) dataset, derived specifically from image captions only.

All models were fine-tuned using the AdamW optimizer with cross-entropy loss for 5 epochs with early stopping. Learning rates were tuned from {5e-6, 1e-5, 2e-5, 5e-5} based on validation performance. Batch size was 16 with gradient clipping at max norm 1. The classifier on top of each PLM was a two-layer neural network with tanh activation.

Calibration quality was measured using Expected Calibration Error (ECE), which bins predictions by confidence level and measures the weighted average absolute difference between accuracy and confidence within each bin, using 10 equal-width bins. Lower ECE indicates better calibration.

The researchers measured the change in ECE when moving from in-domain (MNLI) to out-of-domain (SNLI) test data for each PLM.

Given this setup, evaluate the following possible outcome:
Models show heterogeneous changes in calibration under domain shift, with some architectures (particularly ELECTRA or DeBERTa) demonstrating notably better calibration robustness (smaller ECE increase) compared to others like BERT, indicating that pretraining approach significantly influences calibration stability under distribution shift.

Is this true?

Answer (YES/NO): NO